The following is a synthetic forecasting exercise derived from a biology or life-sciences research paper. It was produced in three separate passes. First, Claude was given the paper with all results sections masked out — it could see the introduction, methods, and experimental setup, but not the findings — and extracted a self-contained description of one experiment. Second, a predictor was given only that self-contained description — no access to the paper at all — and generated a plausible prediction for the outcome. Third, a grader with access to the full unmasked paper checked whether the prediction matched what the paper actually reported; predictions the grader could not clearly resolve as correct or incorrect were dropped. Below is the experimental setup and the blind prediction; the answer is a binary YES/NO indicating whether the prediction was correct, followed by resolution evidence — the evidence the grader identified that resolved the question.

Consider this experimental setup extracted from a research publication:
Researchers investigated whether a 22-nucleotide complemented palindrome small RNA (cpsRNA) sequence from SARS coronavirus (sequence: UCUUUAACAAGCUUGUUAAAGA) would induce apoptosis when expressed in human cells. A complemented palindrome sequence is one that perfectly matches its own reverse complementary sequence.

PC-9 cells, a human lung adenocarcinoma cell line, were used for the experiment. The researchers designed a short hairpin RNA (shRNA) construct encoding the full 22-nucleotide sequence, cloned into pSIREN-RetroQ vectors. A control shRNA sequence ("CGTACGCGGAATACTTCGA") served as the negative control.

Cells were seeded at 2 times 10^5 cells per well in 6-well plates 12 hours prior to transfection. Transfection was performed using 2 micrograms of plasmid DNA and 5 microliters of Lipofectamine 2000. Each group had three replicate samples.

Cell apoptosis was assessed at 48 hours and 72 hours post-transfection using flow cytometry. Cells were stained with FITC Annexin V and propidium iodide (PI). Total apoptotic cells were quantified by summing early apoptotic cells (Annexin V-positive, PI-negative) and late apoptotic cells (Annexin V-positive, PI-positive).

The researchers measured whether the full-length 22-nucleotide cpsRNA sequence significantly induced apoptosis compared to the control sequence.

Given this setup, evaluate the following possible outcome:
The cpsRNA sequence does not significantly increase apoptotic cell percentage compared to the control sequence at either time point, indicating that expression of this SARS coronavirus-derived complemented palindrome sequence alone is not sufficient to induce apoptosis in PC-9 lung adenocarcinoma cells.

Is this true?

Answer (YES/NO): YES